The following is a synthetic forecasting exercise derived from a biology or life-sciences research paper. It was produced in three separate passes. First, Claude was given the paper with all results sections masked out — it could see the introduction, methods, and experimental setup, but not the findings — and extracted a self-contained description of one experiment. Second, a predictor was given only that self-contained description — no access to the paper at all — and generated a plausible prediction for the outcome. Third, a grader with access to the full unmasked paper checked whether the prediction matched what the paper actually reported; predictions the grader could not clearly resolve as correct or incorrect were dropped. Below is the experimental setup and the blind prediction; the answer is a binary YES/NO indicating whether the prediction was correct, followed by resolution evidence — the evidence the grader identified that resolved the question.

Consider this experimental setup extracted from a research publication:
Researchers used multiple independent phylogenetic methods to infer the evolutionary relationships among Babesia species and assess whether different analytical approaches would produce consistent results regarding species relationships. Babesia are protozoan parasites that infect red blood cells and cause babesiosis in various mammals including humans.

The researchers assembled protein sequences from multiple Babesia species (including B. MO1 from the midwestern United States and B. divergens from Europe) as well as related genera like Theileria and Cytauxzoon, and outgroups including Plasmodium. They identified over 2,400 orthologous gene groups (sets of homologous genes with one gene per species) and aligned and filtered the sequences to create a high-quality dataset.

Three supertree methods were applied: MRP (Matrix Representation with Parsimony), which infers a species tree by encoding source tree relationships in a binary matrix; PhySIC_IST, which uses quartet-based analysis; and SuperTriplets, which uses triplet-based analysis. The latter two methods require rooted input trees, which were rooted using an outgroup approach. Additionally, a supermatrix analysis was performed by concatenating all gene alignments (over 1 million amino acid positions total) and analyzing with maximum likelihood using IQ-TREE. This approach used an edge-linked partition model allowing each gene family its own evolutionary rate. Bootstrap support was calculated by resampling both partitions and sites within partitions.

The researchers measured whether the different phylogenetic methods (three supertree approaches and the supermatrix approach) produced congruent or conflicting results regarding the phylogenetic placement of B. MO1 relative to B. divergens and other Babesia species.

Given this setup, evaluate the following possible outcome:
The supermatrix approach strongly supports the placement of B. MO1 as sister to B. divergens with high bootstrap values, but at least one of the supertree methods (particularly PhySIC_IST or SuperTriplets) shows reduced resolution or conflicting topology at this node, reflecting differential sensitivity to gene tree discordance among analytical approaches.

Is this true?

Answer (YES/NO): NO